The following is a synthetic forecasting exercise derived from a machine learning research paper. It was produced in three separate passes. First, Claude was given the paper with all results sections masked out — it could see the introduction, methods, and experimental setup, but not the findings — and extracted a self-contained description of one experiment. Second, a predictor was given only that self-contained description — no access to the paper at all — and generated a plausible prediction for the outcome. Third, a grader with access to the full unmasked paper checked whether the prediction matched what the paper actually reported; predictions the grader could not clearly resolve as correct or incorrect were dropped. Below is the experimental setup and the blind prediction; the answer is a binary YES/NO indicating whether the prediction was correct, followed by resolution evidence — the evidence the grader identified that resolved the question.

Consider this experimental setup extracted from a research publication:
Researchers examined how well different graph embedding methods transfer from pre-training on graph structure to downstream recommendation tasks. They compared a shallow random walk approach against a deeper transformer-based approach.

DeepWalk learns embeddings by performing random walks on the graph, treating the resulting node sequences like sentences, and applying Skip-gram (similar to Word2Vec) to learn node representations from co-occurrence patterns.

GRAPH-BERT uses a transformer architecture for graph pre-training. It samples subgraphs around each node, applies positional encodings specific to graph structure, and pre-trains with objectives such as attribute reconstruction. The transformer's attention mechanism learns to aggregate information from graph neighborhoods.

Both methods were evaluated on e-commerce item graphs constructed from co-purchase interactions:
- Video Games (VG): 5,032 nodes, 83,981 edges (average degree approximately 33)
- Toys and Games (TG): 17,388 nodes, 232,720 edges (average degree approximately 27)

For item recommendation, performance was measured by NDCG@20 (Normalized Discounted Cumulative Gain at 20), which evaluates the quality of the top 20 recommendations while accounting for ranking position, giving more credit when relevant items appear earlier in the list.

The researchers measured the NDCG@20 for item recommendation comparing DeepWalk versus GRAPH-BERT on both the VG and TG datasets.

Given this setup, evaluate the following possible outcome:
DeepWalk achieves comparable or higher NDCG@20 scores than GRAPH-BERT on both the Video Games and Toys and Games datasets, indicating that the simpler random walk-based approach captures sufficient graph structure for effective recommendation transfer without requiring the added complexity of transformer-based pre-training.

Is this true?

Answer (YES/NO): NO